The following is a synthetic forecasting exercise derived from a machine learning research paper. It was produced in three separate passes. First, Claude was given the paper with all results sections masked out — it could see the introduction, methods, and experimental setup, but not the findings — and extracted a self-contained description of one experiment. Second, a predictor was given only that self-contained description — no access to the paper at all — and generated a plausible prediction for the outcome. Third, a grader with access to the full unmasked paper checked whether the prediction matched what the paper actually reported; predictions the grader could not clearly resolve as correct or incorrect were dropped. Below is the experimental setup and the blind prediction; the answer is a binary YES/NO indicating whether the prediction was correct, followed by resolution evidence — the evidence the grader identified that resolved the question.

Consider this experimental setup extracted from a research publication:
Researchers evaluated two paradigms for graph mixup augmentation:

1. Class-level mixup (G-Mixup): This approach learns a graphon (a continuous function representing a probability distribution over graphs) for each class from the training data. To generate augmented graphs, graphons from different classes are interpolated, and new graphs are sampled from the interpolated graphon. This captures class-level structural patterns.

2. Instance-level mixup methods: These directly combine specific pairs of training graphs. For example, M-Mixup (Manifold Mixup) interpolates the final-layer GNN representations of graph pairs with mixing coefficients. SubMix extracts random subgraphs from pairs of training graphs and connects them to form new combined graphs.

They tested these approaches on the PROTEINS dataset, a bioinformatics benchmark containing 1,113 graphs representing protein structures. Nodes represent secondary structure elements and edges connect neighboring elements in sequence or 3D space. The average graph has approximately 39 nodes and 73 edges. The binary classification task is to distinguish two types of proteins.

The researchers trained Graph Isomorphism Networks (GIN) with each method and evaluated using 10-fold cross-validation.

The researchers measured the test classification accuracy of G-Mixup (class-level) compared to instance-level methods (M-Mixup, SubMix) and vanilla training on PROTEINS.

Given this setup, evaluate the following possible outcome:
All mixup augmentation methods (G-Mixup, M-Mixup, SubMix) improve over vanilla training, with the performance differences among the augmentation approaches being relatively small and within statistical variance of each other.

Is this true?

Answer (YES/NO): NO